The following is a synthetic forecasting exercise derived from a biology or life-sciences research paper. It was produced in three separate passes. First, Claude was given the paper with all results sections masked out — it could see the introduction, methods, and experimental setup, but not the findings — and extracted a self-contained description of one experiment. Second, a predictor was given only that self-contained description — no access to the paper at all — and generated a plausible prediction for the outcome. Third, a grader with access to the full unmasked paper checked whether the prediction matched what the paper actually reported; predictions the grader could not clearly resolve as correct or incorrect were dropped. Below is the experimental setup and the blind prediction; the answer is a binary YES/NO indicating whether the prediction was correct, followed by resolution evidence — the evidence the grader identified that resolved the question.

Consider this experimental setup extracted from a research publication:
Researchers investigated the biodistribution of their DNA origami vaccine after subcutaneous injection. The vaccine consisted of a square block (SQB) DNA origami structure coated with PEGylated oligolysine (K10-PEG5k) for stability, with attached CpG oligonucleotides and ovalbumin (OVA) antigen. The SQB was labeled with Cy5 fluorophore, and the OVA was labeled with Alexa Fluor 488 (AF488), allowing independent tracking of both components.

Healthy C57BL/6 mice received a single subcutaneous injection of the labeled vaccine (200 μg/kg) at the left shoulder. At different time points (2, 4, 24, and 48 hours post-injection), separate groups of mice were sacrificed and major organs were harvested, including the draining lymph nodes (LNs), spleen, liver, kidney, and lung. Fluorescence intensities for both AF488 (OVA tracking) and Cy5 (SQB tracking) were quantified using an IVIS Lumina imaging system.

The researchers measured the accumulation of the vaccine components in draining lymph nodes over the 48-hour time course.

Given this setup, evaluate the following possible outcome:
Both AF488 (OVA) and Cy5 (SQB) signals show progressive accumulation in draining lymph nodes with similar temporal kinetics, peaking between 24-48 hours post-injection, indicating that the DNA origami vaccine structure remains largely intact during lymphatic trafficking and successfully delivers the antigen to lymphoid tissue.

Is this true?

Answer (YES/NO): NO